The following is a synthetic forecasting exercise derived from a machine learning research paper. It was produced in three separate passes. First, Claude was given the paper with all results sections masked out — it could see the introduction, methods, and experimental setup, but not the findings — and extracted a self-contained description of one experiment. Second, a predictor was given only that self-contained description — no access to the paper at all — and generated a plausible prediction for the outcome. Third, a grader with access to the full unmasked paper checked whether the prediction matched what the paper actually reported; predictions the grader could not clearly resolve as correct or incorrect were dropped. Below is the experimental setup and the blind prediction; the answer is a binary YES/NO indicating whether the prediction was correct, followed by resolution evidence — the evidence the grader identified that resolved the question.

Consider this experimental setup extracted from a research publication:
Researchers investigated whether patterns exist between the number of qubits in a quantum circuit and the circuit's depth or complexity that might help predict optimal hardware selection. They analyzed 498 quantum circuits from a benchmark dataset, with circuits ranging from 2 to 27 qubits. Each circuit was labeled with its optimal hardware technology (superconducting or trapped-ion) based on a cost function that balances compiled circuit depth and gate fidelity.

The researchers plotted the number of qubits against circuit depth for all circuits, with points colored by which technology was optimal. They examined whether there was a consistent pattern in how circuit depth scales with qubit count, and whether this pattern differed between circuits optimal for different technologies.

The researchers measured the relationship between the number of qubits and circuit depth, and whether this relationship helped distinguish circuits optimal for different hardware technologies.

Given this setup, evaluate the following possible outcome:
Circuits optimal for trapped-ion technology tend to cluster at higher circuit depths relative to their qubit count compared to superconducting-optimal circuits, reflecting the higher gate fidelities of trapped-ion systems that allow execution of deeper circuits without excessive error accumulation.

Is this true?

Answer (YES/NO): NO